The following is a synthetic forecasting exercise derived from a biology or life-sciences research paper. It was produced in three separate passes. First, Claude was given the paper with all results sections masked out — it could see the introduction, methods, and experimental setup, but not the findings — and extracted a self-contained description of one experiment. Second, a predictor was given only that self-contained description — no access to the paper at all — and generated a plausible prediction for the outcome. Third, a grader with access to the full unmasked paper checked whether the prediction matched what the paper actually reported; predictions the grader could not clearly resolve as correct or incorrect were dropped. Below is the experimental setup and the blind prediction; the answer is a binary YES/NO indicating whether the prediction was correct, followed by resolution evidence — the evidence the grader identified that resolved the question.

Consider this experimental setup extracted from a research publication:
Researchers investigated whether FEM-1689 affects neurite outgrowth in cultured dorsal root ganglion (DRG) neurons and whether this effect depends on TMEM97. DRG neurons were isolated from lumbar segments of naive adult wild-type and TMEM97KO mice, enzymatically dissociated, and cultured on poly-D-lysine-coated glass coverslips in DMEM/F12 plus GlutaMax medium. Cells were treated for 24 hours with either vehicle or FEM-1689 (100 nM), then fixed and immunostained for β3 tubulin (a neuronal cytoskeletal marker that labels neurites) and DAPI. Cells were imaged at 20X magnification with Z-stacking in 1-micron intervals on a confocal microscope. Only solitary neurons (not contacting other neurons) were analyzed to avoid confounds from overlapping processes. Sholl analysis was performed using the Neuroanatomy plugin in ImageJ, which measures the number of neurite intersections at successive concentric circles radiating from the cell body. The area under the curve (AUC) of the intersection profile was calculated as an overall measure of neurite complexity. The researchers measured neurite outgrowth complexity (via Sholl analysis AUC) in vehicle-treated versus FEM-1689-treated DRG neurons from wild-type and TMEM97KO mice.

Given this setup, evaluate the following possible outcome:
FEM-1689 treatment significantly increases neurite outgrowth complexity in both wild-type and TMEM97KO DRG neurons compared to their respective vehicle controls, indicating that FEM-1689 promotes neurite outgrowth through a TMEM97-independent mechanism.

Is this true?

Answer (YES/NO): NO